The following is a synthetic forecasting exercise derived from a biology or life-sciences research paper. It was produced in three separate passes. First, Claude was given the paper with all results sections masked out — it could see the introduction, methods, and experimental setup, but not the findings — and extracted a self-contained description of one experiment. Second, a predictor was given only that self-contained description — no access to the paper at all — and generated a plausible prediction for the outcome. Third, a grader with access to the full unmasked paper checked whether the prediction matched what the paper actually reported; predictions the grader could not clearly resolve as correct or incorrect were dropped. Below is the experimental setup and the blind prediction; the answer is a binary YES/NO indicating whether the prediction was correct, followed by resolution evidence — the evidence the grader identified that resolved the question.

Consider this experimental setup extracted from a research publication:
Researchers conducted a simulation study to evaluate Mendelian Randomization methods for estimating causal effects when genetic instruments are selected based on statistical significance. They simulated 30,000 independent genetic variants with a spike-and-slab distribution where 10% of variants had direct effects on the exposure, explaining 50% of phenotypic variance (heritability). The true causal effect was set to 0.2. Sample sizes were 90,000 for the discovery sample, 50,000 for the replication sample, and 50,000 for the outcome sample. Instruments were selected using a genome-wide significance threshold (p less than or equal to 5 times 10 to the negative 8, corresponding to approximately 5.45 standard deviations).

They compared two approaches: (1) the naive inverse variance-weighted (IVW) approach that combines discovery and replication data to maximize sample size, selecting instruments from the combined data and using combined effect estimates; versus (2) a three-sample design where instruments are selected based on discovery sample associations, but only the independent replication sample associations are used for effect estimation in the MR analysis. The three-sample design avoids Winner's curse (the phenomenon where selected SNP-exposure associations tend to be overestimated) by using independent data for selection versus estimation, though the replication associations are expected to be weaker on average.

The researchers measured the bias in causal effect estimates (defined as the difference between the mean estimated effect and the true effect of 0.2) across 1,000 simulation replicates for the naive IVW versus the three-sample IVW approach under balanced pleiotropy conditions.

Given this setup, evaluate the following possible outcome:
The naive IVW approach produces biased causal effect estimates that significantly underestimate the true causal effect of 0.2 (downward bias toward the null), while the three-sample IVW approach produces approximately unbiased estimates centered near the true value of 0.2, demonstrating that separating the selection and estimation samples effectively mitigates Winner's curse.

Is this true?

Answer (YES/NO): NO